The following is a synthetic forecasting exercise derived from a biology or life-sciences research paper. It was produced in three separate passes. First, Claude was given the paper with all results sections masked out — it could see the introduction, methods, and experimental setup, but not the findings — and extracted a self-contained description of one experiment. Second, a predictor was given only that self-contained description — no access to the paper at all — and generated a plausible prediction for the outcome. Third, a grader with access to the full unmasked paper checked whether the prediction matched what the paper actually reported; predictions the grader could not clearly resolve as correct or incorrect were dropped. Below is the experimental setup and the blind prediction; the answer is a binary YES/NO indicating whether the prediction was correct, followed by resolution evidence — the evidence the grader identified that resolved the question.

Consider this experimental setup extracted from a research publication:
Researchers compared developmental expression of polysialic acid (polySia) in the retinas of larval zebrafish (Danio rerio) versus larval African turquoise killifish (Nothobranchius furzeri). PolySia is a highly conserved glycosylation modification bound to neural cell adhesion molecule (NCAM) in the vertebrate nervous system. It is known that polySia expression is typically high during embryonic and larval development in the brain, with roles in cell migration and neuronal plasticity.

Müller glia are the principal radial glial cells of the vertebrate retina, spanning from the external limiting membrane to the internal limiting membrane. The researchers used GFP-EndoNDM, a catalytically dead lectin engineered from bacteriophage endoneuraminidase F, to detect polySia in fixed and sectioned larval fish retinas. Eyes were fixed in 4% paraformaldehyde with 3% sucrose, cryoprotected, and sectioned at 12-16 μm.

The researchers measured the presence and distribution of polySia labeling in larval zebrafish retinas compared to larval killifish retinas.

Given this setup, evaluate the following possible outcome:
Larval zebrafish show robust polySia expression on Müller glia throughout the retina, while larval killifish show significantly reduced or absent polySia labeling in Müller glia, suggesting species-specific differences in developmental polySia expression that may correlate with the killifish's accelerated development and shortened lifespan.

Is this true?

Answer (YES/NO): NO